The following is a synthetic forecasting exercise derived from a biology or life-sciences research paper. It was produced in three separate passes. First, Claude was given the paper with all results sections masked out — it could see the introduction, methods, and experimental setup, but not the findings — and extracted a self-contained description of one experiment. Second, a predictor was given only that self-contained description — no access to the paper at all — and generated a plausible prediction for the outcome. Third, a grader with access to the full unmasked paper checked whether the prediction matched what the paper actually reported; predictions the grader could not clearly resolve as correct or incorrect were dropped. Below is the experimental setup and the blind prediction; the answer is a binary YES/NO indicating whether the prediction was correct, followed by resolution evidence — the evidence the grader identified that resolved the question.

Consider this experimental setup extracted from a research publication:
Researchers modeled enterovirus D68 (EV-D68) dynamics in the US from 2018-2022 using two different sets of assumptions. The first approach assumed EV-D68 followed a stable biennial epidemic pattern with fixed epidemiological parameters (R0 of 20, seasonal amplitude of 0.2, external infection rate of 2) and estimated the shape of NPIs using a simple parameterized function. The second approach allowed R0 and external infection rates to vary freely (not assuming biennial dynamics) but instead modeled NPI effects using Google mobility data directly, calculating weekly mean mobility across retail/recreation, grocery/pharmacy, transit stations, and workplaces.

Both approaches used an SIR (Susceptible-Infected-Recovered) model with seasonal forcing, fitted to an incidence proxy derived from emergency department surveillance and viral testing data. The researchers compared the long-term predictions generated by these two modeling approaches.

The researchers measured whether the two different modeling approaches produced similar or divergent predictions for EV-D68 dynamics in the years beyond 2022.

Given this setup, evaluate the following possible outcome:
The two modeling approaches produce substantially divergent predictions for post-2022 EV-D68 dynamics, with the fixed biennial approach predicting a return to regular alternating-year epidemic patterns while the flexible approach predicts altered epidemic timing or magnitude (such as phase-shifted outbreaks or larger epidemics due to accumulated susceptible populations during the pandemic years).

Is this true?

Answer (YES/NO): YES